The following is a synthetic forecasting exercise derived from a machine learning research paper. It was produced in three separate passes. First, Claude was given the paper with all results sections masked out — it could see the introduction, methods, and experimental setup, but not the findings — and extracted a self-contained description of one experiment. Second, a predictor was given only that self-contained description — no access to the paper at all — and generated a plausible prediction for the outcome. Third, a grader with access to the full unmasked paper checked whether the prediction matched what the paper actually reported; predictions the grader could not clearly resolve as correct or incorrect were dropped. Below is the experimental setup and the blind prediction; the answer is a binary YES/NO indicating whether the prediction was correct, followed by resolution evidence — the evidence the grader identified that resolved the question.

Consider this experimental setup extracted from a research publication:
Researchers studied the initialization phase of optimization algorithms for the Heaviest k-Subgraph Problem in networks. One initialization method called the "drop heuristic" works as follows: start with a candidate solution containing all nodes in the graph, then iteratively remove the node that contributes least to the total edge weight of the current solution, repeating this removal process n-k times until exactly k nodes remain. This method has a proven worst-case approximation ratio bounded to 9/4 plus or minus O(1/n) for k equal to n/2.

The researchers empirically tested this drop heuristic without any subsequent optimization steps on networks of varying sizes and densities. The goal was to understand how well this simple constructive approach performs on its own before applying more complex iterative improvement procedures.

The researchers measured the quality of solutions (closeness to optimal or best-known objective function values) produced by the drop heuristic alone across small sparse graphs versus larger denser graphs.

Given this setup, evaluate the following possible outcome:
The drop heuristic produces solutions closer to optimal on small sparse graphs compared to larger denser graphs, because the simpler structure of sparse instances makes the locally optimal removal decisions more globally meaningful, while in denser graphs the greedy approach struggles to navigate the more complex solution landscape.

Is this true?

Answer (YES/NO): YES